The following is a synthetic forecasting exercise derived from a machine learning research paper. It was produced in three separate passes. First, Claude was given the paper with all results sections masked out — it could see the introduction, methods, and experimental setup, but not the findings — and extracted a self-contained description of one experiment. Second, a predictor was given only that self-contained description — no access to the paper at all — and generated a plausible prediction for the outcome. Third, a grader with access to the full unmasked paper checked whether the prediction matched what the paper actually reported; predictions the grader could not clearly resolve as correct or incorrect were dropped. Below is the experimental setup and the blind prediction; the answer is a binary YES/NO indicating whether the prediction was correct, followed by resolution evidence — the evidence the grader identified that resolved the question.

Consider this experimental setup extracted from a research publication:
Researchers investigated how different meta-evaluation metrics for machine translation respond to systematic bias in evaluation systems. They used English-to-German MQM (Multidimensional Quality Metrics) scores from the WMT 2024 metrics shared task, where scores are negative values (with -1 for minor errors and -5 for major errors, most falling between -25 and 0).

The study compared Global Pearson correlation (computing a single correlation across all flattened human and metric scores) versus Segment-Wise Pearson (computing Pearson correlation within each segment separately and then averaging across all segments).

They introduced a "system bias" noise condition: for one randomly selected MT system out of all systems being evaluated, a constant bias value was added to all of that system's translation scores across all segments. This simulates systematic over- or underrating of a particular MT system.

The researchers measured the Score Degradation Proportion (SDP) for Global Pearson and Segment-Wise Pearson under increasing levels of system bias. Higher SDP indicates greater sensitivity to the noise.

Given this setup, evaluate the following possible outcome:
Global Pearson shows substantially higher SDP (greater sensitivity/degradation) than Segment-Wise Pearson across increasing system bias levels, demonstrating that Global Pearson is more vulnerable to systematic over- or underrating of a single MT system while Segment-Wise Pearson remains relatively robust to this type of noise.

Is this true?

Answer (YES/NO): NO